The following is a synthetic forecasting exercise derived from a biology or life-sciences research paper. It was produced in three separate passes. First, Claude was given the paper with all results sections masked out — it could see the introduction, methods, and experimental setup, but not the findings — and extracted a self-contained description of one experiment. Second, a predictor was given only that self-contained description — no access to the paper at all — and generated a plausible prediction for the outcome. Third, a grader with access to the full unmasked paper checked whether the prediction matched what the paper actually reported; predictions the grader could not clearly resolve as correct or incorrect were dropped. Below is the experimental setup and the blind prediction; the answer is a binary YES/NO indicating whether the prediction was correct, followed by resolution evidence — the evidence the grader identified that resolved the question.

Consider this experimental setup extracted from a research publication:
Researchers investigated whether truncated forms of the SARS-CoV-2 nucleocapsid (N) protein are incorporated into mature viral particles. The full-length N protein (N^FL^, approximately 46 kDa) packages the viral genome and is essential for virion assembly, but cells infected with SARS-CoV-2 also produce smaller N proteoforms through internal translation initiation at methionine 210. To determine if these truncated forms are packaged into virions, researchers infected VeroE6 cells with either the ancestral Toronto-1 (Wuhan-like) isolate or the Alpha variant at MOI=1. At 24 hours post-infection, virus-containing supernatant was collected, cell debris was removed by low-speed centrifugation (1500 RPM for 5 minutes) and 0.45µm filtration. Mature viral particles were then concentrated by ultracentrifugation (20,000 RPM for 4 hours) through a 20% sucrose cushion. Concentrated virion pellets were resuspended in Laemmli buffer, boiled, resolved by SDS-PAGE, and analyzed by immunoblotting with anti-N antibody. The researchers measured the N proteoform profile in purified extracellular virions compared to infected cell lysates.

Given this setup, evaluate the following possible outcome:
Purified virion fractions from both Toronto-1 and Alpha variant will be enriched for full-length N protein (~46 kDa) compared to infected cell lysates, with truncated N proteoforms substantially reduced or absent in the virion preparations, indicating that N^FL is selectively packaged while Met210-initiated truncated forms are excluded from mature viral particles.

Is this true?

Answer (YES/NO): NO